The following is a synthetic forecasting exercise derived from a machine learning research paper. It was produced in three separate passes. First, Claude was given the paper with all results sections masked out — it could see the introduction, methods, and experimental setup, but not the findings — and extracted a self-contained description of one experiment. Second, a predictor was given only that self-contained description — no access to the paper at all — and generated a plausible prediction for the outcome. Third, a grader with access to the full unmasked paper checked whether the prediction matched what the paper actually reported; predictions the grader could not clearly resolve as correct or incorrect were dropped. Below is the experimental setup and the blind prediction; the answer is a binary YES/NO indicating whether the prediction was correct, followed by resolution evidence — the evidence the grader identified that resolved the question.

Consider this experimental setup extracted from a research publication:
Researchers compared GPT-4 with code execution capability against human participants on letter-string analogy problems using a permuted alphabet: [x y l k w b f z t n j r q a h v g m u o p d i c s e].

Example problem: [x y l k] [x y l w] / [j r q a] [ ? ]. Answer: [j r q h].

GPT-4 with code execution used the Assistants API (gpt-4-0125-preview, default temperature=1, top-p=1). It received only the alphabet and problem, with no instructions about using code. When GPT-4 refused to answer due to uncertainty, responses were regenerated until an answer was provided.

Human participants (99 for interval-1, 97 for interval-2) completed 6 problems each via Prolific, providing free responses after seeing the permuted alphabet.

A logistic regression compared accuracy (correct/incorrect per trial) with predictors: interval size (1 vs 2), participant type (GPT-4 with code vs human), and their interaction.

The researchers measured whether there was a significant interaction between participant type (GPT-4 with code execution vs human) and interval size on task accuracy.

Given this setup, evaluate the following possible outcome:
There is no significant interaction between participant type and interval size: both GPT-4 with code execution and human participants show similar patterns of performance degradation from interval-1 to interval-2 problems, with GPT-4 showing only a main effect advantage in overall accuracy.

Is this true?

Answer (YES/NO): NO